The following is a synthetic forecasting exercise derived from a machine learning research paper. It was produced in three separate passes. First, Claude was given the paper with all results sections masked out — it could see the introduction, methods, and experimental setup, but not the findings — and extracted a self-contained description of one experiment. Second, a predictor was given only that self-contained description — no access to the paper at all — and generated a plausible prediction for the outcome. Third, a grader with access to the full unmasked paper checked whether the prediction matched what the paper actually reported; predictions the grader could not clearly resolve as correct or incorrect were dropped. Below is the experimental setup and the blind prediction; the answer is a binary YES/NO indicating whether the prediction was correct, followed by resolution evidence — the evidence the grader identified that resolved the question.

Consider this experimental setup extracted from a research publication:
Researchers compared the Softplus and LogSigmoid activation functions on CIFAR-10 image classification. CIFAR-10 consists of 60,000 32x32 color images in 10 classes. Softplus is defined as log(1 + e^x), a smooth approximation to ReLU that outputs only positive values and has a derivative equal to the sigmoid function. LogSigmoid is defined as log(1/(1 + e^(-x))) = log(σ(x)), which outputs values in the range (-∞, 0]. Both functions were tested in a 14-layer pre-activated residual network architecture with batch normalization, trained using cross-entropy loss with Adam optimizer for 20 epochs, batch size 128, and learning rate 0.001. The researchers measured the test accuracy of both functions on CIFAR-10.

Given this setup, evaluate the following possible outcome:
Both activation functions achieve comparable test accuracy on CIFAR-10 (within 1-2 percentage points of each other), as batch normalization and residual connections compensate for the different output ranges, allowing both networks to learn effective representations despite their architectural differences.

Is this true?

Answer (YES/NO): YES